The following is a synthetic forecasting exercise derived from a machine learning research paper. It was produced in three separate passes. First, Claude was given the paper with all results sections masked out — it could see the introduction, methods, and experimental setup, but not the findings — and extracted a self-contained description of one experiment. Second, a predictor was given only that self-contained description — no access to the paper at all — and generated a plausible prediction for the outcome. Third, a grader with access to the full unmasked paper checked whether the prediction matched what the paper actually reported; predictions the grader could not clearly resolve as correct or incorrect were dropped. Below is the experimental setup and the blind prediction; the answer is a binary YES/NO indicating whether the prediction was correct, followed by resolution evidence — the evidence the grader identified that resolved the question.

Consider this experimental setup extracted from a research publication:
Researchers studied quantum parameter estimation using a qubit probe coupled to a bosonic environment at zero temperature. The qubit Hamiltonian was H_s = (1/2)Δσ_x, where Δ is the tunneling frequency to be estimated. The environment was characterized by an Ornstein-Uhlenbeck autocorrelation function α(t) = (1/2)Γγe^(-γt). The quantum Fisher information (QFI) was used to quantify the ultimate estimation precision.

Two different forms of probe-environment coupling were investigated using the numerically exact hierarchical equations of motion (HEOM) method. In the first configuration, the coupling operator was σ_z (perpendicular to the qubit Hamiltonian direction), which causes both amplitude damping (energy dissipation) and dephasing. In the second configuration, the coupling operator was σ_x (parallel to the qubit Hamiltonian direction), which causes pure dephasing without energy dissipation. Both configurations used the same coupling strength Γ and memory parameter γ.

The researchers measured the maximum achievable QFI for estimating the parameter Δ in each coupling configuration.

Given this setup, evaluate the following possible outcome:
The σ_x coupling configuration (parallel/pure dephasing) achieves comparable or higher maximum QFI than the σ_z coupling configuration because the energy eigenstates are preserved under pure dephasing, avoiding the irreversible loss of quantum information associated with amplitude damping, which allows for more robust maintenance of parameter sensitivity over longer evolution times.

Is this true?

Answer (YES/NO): NO